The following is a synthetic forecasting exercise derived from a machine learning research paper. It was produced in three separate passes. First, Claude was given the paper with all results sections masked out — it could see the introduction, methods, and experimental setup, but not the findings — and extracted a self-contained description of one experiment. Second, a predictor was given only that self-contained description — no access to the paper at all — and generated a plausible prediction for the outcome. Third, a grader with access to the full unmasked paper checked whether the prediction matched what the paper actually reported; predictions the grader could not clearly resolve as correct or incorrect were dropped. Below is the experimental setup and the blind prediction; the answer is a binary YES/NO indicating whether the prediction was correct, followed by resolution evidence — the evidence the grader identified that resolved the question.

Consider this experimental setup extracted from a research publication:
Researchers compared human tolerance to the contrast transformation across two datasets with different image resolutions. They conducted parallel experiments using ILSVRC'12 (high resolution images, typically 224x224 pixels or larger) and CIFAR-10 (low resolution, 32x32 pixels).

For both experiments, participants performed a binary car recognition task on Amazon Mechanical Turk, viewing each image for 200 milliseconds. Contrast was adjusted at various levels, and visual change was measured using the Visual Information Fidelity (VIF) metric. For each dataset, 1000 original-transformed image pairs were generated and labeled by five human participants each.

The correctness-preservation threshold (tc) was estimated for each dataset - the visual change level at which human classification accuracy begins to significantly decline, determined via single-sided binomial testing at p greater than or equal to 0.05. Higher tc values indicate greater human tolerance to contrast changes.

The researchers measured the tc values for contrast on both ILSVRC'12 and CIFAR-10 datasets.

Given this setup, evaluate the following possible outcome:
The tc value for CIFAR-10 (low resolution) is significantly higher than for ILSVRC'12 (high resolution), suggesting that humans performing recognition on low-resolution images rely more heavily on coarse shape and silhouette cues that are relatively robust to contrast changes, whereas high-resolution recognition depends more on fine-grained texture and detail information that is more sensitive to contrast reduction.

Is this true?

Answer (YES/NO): NO